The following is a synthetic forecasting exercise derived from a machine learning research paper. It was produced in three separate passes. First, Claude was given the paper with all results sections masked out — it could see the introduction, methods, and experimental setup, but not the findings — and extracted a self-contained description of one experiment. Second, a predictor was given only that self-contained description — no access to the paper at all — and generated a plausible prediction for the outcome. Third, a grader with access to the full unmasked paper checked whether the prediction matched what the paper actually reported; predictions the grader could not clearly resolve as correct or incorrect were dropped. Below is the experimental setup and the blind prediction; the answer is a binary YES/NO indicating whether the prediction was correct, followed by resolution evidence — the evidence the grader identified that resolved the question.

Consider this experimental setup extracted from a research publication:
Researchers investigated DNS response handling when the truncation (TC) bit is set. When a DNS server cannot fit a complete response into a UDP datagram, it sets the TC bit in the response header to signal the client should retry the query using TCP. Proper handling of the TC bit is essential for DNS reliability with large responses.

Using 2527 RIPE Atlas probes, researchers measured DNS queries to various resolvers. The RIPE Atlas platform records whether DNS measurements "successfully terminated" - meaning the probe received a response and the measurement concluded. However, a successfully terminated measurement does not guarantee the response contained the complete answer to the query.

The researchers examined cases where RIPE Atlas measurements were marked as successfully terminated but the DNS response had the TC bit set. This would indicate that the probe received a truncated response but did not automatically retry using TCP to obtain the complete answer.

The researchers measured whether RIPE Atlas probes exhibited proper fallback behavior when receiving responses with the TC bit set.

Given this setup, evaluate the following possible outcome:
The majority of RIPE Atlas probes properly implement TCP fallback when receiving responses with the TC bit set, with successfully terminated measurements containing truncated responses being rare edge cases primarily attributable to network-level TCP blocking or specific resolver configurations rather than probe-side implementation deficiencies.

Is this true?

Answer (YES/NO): NO